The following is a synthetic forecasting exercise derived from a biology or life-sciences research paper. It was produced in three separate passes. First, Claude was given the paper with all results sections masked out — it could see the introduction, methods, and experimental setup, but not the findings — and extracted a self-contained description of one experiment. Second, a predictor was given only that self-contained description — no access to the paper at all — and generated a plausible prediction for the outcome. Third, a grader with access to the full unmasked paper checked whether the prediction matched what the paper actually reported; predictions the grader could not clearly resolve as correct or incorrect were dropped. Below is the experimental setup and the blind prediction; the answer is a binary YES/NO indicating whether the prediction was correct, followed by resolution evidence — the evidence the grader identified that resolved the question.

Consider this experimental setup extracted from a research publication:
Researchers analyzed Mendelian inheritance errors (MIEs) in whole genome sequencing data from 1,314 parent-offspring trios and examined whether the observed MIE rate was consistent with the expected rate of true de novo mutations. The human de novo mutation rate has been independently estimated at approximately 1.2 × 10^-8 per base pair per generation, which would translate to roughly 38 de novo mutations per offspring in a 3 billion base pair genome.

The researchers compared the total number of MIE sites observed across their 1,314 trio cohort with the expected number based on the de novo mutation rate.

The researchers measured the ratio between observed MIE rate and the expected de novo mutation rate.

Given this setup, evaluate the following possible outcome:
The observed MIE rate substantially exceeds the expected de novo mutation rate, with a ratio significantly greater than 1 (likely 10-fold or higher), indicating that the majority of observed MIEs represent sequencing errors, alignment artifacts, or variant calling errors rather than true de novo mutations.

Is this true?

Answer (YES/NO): YES